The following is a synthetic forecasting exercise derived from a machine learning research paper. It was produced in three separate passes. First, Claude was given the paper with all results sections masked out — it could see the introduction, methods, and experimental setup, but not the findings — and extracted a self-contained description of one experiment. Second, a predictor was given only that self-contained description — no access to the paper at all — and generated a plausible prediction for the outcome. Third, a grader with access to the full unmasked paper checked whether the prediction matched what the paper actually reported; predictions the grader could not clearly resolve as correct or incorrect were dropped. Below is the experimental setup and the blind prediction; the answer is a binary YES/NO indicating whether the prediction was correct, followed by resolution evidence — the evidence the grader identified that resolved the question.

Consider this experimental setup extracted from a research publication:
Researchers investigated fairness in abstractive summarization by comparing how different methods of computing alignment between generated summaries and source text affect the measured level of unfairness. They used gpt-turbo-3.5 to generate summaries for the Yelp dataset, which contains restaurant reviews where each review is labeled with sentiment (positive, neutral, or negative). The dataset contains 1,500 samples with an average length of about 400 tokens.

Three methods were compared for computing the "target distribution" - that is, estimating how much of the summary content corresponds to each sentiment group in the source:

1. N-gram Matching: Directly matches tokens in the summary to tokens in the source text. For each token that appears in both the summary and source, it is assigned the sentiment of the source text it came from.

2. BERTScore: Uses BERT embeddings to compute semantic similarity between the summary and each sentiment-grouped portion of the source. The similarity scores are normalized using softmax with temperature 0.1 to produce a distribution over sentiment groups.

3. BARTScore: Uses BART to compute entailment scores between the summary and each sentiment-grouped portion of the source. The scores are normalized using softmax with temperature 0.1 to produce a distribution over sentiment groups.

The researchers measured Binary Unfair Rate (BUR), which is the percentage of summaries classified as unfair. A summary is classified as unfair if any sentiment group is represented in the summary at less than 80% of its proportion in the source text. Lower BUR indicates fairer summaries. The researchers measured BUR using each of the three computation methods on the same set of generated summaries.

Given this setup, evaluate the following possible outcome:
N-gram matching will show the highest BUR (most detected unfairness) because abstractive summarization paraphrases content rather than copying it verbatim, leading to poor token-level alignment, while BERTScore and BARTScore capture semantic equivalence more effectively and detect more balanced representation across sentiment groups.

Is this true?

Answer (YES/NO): NO